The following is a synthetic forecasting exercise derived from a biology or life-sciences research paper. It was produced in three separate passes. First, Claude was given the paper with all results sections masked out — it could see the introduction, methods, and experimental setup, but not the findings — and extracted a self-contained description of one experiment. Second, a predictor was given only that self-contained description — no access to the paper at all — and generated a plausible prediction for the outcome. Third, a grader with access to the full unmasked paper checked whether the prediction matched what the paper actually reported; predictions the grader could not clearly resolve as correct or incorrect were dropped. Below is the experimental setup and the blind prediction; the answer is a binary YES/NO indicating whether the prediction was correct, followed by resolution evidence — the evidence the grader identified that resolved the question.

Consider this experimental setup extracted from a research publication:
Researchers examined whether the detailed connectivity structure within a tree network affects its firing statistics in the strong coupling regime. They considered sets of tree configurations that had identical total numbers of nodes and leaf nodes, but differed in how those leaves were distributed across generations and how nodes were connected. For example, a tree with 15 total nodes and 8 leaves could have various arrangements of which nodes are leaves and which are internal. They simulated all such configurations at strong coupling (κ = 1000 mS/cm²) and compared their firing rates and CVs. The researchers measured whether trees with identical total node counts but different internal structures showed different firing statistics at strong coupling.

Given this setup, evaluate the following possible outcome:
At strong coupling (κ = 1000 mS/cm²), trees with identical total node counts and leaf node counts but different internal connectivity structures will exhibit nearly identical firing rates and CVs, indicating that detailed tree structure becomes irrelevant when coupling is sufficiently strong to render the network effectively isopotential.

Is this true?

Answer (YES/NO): YES